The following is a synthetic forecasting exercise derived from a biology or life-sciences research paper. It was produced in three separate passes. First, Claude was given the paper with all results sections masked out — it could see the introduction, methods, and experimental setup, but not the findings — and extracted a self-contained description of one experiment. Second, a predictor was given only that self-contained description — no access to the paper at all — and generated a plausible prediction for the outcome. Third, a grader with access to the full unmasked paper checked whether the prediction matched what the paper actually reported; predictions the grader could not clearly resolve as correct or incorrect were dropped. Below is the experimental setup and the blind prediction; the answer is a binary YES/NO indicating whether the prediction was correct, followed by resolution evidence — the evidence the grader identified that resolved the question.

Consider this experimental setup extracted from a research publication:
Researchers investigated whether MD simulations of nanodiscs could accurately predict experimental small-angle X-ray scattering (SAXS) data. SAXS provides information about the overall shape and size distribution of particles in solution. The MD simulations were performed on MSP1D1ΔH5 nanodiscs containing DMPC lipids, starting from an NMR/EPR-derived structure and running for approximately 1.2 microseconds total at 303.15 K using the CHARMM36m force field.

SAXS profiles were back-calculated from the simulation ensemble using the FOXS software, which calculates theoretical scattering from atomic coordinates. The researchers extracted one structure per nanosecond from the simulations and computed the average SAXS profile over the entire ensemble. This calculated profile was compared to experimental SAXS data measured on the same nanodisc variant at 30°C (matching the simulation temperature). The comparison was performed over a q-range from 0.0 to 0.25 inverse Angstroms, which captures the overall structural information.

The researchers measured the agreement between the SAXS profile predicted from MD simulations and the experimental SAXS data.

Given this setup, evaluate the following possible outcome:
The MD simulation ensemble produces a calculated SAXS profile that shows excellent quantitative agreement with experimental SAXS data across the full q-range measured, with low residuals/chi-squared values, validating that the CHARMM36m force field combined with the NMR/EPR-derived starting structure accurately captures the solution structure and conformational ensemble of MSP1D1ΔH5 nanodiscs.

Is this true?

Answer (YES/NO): NO